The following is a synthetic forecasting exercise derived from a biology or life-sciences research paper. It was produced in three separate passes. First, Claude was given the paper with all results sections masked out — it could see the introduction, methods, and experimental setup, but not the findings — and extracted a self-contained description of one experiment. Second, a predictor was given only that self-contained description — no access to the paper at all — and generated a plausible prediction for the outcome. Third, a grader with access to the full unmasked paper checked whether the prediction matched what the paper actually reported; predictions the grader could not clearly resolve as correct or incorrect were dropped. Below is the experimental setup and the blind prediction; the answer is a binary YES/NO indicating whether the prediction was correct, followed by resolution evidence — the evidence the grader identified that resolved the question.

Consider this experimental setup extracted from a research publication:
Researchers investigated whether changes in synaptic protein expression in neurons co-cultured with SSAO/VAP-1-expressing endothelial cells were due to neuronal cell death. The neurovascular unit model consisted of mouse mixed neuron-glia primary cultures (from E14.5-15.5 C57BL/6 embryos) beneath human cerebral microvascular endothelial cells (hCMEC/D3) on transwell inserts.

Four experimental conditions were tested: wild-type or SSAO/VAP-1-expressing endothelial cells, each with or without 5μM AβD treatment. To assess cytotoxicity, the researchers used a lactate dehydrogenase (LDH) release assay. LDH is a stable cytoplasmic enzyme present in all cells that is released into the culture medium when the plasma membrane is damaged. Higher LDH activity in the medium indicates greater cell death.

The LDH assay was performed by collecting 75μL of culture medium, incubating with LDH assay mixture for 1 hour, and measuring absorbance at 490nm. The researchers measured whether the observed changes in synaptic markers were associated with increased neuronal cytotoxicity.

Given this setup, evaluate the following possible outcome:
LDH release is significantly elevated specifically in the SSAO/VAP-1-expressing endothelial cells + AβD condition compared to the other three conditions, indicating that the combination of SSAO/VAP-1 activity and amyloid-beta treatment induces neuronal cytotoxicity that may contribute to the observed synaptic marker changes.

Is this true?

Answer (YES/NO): NO